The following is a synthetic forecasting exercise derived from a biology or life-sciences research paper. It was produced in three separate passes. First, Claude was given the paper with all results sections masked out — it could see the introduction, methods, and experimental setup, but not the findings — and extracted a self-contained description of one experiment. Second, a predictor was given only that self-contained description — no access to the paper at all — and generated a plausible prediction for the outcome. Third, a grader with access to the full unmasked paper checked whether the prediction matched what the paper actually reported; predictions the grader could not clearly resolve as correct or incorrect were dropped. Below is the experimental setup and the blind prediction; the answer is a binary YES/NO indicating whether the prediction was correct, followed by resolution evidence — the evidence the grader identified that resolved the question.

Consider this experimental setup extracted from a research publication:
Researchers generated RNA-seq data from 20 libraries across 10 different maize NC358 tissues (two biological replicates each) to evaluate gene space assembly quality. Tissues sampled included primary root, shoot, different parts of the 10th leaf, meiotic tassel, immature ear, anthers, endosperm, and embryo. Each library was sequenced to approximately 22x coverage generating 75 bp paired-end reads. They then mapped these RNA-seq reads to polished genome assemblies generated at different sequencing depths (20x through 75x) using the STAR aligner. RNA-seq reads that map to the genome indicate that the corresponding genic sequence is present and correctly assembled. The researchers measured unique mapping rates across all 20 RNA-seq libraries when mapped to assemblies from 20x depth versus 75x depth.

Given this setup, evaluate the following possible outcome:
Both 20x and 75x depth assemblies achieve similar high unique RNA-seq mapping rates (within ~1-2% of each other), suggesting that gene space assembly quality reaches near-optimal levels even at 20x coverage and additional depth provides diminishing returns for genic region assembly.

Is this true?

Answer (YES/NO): NO